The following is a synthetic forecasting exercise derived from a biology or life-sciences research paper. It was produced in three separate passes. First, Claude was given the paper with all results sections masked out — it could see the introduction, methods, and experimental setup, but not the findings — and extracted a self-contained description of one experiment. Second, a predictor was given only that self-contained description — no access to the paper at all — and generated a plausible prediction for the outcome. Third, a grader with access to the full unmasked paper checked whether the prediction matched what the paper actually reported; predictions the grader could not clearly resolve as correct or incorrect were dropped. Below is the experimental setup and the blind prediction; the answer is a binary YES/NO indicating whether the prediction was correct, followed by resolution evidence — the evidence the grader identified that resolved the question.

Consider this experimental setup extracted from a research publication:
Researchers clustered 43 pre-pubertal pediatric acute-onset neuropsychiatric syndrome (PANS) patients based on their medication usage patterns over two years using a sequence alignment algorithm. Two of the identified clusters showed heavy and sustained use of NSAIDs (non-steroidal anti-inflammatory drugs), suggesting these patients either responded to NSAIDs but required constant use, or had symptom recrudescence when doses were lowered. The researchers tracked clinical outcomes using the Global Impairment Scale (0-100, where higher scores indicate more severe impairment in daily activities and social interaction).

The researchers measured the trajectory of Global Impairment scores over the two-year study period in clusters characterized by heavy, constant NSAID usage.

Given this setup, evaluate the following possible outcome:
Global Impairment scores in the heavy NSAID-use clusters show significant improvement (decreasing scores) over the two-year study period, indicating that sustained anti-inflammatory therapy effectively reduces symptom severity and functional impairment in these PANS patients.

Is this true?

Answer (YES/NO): NO